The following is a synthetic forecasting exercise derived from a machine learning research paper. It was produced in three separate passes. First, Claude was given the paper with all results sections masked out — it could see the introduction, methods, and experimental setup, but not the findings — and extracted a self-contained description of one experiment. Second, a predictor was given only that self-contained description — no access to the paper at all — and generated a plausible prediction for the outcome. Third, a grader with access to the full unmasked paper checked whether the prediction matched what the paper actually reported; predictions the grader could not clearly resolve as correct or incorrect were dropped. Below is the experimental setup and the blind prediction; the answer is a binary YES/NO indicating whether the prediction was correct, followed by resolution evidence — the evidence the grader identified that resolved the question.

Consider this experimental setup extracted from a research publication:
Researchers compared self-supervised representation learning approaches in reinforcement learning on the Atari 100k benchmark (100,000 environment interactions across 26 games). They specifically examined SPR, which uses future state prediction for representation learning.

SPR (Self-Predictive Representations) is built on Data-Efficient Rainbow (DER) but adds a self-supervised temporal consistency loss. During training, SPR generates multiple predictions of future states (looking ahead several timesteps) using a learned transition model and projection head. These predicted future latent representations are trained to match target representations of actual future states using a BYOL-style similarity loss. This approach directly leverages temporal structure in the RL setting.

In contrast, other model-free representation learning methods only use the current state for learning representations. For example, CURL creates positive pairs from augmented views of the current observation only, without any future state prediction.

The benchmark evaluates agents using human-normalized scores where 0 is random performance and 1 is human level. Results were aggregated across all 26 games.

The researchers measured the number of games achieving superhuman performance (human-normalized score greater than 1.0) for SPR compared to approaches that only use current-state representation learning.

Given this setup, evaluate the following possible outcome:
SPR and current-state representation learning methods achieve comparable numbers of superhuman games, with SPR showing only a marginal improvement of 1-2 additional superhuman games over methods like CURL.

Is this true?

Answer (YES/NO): NO